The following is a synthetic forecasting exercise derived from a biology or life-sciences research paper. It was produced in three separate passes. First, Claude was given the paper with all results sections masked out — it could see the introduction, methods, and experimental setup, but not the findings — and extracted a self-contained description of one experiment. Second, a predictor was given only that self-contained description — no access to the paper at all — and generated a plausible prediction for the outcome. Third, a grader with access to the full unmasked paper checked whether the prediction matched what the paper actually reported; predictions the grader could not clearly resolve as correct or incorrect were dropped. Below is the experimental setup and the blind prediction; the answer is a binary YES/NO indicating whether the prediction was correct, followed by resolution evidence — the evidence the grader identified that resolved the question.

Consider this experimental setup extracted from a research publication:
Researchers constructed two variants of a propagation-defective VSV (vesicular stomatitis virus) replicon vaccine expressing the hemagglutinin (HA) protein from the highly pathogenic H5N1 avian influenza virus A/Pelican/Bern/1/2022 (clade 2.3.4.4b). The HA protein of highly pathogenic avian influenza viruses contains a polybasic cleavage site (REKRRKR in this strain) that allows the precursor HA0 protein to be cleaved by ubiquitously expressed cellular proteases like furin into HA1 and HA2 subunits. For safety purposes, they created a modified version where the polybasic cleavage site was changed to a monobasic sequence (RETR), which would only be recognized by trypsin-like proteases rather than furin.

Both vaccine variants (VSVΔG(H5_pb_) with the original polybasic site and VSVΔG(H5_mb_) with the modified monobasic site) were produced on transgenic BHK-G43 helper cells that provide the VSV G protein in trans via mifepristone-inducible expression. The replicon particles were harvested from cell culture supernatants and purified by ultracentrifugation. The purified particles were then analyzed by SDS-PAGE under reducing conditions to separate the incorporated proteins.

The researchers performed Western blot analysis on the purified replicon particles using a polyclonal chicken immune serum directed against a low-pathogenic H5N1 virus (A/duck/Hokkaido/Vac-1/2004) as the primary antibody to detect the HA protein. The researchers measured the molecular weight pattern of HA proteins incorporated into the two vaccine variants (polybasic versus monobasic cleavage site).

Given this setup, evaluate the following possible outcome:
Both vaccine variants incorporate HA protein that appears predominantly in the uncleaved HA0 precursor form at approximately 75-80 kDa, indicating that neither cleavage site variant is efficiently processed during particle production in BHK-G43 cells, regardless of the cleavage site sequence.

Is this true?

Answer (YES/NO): NO